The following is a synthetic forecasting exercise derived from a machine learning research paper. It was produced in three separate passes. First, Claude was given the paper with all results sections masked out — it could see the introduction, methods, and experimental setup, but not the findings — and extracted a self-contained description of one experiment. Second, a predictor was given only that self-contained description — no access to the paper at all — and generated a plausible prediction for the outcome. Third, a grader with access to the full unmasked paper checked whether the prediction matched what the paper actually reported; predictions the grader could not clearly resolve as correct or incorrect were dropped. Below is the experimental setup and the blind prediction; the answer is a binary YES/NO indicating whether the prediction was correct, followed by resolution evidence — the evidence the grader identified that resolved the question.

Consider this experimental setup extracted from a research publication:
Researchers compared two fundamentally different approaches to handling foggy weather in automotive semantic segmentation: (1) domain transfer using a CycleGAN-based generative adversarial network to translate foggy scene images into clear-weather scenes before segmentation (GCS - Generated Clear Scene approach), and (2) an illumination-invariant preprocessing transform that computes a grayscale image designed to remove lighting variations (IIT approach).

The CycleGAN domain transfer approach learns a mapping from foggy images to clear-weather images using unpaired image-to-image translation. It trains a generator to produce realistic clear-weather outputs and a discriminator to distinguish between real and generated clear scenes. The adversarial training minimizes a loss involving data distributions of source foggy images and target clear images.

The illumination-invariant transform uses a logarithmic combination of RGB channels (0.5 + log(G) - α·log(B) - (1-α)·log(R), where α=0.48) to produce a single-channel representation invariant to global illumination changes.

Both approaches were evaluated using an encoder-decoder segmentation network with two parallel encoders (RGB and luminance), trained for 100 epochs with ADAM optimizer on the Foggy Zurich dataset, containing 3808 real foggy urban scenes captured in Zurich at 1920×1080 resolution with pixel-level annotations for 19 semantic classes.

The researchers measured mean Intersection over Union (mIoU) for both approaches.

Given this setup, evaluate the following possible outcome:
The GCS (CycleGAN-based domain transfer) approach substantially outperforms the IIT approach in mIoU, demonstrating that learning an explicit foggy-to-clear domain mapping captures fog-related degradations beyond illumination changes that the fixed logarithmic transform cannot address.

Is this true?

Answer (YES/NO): NO